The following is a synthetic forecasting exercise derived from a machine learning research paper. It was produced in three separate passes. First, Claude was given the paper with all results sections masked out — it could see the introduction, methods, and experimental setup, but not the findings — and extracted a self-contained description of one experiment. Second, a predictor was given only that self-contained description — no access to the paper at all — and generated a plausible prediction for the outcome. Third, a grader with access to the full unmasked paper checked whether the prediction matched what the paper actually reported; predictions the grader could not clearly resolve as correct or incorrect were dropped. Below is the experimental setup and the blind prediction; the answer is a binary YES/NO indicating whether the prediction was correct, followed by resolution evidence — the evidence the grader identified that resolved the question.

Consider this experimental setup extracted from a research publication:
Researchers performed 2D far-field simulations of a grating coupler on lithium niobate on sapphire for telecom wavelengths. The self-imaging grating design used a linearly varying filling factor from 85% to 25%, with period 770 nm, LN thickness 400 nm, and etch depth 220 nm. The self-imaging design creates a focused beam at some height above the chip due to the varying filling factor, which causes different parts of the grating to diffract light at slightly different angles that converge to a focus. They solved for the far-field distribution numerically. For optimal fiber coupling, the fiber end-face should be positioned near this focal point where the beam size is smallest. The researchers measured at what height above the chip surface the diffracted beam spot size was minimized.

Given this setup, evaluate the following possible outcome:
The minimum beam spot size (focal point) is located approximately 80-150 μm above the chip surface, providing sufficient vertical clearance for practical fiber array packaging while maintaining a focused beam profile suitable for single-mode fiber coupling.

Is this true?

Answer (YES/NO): YES